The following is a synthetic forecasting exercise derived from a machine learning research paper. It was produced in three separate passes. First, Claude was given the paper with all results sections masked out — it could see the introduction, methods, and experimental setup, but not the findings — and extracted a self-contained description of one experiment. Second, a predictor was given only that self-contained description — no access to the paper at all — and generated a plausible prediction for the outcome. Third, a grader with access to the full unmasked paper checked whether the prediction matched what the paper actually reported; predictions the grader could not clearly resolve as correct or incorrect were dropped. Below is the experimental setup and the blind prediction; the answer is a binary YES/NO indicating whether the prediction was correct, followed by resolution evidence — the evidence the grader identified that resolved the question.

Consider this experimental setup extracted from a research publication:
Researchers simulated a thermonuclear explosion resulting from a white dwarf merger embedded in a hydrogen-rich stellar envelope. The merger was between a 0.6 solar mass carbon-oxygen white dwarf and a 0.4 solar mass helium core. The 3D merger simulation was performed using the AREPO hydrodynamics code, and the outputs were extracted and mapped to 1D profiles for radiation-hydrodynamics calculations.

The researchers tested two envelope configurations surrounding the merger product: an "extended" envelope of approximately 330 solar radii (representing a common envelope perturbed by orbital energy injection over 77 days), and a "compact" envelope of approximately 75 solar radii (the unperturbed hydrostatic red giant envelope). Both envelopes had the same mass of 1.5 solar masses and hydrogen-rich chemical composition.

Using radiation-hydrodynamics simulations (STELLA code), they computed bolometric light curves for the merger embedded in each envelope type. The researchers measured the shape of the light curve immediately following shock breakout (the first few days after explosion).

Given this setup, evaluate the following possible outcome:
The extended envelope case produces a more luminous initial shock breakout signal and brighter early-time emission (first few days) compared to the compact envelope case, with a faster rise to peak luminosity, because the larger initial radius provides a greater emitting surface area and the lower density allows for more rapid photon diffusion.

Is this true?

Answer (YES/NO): NO